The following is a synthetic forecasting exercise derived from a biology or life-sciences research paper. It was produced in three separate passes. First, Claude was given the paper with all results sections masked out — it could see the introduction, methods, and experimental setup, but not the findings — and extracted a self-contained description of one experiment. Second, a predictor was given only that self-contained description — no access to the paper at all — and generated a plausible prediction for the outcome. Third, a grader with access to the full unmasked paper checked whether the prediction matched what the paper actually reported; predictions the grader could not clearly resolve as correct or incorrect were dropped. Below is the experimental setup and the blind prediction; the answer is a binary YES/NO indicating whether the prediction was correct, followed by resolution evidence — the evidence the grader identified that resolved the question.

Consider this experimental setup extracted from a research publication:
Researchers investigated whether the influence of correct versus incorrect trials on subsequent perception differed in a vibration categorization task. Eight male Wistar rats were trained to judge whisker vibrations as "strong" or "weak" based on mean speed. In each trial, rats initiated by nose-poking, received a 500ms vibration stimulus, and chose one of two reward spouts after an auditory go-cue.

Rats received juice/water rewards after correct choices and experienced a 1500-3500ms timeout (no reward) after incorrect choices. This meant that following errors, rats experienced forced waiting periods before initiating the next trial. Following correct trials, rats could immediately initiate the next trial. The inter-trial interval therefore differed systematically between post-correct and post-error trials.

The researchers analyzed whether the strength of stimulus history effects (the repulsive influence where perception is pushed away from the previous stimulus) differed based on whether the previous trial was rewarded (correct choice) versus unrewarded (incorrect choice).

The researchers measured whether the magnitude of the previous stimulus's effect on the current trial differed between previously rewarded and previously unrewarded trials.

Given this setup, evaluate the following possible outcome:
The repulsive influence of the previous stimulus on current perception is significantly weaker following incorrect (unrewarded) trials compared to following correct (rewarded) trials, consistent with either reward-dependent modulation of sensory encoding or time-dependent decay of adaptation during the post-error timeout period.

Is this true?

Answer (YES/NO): NO